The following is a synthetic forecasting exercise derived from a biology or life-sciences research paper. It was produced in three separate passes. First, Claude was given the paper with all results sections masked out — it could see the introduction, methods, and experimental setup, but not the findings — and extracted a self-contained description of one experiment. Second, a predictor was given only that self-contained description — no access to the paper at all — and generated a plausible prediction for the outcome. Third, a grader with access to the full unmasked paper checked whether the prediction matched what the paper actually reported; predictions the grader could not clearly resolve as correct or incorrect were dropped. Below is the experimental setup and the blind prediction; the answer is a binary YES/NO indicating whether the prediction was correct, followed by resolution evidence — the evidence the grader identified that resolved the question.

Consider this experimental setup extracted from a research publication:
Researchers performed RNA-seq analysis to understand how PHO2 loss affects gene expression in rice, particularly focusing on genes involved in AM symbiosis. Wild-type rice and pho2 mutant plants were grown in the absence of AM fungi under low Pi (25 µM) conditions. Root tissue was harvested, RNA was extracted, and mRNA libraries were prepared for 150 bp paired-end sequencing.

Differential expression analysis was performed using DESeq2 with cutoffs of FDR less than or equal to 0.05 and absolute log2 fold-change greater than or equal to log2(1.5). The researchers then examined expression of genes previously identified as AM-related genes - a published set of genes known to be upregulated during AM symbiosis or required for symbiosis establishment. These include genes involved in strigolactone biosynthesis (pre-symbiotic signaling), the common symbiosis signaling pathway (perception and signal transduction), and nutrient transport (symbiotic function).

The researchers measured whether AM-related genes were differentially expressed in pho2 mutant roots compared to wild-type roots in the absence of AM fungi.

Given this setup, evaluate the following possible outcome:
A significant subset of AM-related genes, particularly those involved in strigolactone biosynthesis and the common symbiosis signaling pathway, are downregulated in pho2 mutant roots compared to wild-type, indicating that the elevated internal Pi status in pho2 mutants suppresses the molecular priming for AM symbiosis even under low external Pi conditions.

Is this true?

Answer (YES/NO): NO